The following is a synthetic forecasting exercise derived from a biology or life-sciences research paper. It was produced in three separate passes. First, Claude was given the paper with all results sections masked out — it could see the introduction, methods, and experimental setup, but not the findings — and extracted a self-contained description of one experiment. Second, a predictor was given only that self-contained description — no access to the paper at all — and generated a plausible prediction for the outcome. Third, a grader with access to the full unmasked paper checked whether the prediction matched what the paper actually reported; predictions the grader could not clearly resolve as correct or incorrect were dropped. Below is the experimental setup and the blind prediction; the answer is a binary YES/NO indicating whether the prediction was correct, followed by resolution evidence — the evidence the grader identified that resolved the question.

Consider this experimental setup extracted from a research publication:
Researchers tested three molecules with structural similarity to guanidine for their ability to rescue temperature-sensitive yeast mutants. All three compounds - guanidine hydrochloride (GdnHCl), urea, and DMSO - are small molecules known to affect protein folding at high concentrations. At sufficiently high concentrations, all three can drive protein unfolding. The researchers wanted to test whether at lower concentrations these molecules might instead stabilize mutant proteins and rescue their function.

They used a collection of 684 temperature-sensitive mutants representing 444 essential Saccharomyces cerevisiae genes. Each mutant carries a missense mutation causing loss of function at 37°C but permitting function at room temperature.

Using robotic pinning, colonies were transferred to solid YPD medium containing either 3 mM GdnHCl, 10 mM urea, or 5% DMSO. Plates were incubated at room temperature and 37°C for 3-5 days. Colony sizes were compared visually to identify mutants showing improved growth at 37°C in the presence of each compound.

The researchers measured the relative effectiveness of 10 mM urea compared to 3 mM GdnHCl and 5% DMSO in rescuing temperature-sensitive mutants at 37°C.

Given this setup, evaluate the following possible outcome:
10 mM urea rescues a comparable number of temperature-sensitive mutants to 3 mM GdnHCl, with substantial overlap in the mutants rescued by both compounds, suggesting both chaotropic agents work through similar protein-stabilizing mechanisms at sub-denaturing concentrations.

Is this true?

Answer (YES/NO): NO